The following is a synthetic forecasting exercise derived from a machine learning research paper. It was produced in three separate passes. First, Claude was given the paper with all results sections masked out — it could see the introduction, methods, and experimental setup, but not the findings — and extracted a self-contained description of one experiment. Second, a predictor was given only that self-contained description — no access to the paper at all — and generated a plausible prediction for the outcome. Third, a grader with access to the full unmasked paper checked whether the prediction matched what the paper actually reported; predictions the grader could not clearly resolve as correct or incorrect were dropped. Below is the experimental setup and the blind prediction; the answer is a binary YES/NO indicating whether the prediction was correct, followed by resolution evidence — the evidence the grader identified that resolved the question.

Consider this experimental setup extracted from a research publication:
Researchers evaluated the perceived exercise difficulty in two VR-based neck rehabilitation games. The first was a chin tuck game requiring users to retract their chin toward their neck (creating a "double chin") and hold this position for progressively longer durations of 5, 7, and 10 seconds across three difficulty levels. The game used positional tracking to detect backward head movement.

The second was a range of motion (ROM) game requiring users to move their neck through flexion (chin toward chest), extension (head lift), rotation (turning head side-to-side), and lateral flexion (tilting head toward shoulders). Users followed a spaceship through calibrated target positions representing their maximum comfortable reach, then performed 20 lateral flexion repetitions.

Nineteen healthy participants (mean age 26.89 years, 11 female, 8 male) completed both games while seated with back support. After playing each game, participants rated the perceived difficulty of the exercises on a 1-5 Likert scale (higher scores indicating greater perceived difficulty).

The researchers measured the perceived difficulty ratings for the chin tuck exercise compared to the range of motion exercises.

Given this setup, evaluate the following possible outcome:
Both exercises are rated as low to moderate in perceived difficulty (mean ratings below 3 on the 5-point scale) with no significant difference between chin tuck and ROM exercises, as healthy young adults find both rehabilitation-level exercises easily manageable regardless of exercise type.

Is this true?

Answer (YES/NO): NO